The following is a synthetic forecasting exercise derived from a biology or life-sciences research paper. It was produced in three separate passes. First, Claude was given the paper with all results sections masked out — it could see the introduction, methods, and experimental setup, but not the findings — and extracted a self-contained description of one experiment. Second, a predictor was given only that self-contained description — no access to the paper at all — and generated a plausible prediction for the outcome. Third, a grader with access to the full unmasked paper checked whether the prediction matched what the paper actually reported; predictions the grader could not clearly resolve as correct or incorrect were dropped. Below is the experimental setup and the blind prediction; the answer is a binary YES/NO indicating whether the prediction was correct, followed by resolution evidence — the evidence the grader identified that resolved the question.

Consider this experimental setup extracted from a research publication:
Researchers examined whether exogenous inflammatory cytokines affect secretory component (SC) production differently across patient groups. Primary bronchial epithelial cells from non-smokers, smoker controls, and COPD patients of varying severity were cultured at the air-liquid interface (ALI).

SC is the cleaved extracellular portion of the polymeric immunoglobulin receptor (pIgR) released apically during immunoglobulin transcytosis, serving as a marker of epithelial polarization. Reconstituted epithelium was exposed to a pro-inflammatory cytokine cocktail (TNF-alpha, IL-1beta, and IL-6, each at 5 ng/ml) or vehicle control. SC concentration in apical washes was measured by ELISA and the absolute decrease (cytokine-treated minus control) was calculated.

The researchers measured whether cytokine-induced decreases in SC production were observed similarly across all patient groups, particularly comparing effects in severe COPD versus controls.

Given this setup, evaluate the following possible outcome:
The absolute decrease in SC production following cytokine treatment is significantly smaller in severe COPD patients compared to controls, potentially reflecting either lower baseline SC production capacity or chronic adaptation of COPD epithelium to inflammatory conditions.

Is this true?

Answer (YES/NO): YES